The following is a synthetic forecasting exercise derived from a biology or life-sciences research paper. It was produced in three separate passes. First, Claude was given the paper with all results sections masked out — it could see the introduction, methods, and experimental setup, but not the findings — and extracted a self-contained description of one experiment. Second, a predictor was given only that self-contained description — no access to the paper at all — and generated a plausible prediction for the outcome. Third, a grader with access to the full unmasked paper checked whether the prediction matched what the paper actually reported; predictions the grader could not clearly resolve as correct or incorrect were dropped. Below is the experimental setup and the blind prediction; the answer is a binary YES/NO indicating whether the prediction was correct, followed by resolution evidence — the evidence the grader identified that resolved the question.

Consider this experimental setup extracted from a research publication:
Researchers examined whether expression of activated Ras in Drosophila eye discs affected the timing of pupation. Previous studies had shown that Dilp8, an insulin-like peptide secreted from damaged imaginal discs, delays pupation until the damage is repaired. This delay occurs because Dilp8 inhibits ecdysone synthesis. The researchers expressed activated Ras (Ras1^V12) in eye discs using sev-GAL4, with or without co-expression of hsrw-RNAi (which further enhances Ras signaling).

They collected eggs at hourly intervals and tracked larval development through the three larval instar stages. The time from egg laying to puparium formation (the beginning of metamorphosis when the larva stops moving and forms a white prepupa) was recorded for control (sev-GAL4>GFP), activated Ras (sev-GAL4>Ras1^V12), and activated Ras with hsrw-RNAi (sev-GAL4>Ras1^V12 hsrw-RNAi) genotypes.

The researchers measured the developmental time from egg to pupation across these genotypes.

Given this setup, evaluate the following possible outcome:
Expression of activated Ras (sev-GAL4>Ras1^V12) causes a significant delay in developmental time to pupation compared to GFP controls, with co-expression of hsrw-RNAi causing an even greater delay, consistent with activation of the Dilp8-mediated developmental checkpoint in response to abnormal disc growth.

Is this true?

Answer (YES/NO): NO